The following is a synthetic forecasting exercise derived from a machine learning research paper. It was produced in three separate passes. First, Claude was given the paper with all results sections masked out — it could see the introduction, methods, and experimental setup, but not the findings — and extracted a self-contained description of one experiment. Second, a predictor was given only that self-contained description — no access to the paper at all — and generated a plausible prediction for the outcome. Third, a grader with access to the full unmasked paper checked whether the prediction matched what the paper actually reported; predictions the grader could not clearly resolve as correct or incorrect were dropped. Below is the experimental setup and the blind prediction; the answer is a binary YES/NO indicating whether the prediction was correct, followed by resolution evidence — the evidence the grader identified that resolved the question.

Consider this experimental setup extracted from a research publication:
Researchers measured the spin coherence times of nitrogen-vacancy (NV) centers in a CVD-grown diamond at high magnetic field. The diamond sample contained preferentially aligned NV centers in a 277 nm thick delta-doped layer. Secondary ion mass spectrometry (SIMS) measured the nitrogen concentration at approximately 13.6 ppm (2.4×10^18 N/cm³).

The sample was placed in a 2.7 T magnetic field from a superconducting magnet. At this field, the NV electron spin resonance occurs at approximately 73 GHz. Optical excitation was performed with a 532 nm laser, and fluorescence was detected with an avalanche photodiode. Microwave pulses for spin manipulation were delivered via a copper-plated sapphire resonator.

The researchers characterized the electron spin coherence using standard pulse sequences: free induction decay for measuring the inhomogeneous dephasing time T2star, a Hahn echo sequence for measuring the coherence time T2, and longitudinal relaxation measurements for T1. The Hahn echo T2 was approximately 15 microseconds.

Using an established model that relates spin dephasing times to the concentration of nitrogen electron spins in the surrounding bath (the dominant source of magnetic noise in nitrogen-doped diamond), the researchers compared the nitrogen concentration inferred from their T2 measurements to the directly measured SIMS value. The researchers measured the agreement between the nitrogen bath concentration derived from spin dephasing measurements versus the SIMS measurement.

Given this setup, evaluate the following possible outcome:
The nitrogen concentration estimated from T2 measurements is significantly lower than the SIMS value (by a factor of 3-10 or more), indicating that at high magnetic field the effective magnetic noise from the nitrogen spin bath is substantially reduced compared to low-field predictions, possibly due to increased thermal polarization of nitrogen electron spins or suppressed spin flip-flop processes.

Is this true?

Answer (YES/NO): NO